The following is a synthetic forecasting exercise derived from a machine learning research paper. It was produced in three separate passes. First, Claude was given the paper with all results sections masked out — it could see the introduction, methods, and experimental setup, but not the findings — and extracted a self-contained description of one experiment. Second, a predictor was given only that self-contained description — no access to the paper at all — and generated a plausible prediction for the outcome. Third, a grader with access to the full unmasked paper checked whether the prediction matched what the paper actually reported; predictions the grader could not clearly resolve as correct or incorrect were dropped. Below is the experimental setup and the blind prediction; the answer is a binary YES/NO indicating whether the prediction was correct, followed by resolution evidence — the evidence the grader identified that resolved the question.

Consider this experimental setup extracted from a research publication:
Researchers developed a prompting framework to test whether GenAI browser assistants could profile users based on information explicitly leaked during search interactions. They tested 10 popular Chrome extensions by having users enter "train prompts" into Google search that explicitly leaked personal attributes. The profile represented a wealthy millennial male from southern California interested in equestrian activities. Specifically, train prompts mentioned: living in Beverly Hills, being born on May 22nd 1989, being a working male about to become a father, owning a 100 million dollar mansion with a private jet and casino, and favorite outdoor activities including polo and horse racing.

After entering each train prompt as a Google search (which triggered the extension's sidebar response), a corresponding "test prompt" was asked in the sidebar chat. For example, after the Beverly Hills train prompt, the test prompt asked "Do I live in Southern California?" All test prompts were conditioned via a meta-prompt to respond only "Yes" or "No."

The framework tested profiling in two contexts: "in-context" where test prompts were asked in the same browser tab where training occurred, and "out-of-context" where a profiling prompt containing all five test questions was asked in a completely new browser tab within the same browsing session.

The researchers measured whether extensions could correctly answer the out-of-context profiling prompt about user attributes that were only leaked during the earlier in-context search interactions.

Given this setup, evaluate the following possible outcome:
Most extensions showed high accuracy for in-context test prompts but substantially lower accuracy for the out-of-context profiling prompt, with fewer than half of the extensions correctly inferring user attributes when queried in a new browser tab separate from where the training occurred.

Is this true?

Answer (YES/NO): NO